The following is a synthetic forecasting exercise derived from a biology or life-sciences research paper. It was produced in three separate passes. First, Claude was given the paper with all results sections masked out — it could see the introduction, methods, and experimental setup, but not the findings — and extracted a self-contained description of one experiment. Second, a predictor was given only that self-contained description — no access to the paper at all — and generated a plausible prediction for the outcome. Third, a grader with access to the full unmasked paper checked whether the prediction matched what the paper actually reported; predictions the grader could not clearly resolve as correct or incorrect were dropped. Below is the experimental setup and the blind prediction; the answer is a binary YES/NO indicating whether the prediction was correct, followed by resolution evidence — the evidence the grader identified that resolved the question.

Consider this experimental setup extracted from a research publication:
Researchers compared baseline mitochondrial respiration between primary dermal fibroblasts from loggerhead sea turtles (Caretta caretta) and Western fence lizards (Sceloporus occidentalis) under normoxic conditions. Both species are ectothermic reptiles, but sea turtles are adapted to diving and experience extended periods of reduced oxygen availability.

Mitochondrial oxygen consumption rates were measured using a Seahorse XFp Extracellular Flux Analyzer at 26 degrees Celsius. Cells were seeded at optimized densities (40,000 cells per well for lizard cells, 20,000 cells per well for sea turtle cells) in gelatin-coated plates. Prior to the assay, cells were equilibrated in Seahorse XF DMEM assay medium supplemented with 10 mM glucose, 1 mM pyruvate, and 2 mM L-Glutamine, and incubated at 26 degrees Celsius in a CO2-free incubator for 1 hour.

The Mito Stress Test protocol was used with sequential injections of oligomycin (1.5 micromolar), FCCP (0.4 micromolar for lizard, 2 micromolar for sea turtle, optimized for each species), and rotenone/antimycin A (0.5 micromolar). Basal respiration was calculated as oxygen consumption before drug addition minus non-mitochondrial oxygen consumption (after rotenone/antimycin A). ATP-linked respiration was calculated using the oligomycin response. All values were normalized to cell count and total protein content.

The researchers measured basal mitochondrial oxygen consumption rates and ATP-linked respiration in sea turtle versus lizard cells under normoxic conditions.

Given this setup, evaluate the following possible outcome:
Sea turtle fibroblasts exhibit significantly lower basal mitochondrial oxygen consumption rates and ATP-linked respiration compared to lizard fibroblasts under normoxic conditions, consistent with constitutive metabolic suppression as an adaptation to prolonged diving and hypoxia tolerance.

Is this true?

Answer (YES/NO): NO